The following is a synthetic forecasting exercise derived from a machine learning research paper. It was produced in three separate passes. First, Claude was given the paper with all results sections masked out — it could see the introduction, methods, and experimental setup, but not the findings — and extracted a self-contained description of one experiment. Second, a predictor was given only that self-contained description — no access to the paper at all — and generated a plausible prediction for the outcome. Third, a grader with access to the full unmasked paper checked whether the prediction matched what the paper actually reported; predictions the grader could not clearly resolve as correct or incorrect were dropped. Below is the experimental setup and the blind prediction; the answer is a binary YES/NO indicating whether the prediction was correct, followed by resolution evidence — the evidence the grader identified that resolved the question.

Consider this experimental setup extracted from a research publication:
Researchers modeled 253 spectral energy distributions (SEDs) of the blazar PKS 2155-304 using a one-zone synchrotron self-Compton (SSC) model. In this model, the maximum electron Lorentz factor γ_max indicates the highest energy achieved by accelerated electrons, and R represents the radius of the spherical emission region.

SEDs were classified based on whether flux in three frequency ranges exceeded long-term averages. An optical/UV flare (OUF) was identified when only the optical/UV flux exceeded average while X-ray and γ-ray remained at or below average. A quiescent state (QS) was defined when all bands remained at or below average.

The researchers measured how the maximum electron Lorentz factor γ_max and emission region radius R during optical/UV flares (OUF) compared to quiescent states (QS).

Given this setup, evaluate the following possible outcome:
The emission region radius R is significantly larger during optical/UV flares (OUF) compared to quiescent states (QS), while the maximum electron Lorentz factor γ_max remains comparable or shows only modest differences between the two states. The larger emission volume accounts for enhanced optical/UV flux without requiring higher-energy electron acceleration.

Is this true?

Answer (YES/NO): NO